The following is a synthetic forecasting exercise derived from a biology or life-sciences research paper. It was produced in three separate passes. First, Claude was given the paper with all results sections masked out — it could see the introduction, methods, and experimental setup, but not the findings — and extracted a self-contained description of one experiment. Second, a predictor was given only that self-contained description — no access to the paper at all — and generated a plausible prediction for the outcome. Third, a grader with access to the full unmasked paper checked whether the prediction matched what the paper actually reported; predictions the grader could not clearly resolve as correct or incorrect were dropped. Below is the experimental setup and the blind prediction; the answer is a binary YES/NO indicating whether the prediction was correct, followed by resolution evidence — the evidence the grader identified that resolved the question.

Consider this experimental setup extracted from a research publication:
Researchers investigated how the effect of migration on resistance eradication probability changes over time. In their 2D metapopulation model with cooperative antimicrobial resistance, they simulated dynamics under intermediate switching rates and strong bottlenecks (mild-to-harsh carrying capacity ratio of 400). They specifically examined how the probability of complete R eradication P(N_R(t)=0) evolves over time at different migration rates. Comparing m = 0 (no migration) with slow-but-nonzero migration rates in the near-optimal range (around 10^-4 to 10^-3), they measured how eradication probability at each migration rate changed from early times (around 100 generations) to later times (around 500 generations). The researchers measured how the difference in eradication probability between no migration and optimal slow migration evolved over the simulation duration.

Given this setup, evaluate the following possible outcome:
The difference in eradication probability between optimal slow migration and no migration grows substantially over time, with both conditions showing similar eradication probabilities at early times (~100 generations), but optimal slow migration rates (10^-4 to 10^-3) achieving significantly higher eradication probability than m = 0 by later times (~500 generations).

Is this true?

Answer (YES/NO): YES